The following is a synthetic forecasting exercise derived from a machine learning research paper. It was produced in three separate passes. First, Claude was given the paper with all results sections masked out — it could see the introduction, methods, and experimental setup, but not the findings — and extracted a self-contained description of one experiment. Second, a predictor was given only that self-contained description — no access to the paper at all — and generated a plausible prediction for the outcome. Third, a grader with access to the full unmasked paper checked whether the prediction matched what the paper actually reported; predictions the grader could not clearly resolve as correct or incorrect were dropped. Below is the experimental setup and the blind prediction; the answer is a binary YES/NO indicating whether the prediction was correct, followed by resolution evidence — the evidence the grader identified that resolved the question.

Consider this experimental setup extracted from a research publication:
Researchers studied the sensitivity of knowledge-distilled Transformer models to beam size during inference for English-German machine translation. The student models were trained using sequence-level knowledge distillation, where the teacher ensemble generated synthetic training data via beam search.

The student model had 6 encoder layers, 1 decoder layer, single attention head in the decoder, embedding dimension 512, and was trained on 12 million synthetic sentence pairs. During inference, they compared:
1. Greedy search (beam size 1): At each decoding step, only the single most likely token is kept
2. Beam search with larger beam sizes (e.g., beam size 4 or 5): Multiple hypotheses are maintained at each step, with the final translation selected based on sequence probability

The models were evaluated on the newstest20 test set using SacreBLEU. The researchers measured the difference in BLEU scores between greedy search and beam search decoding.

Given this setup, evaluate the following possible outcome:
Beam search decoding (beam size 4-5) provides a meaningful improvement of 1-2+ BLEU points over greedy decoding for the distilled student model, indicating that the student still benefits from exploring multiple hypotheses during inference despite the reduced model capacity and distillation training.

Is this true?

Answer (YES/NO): NO